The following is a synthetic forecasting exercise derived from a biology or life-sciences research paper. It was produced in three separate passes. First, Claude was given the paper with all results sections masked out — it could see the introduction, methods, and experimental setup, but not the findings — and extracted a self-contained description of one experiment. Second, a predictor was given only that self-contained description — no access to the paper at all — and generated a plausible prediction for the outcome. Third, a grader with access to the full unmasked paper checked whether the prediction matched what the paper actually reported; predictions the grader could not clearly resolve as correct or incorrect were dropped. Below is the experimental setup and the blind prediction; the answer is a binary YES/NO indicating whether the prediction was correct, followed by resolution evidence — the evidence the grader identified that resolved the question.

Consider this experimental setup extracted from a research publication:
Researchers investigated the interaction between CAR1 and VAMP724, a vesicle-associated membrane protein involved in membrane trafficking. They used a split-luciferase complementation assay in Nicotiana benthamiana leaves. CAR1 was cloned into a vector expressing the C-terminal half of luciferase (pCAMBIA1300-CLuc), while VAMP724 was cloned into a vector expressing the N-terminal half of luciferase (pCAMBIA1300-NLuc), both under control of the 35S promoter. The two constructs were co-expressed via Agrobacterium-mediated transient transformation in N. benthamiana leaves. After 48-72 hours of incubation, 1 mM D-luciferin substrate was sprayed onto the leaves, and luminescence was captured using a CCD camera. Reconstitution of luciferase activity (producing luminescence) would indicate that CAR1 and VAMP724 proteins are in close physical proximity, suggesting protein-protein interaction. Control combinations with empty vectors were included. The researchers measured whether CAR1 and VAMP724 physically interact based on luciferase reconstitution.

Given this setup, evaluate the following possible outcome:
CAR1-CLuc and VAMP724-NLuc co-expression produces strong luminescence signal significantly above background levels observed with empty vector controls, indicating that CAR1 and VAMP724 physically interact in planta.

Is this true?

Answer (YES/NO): YES